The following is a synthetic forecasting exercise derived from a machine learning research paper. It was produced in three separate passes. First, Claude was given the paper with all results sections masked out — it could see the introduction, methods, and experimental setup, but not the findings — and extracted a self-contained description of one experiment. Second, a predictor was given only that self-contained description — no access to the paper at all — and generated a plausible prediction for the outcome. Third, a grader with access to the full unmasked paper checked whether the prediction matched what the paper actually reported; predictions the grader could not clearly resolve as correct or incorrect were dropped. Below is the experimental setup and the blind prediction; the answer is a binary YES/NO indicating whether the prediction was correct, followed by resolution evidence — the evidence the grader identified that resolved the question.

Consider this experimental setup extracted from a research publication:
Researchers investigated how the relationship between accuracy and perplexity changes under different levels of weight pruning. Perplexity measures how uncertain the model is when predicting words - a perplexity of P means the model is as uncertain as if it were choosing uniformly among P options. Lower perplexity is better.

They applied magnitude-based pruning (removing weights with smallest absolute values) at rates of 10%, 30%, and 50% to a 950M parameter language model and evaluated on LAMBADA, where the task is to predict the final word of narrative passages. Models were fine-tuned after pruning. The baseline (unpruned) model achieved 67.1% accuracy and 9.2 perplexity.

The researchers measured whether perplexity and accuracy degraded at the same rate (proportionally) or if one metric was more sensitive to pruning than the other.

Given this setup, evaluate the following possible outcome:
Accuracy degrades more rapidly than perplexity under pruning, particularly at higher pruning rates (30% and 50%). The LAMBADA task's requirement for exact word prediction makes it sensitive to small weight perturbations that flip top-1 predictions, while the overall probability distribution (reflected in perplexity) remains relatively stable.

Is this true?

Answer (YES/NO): NO